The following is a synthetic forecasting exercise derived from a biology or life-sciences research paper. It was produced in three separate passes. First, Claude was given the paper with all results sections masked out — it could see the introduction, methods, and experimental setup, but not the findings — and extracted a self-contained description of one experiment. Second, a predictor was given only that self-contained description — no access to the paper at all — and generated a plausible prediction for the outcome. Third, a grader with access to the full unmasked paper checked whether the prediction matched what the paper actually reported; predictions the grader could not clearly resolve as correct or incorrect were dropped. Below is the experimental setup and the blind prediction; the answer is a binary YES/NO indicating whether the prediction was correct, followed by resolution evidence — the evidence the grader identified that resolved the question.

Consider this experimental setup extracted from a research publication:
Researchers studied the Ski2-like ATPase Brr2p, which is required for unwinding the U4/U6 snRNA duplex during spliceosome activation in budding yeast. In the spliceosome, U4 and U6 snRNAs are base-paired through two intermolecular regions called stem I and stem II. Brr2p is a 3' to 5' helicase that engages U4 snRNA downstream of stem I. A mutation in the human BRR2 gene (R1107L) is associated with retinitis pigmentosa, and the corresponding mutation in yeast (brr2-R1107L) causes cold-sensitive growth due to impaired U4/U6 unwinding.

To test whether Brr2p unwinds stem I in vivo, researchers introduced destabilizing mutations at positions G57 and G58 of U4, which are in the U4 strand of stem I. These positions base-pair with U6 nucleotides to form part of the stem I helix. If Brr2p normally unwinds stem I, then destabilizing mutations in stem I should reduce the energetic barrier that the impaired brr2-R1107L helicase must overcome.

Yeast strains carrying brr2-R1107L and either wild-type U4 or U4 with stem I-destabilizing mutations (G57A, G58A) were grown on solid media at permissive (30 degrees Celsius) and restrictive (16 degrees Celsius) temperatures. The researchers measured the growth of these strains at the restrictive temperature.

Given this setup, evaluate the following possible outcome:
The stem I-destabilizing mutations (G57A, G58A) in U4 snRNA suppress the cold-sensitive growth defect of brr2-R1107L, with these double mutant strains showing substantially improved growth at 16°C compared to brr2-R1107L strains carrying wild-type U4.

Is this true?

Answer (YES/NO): YES